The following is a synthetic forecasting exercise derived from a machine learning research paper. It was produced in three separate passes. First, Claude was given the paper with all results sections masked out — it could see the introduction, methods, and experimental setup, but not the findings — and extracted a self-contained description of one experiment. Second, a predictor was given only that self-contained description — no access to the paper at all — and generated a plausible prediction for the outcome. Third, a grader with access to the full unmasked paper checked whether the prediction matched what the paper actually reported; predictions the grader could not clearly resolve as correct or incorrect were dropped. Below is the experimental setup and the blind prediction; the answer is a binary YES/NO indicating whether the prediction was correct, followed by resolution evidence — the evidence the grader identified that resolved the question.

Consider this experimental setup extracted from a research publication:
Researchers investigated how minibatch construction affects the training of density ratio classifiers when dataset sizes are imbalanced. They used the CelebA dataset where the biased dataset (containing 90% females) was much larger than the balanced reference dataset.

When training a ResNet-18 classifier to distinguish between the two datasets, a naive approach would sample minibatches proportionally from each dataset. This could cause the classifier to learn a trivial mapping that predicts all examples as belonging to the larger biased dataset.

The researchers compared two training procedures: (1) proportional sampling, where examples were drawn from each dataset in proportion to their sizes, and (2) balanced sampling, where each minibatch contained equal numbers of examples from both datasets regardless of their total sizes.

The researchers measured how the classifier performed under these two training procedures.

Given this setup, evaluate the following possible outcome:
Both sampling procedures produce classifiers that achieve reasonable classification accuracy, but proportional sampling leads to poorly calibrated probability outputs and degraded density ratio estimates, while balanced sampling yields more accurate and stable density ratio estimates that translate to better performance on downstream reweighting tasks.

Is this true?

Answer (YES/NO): NO